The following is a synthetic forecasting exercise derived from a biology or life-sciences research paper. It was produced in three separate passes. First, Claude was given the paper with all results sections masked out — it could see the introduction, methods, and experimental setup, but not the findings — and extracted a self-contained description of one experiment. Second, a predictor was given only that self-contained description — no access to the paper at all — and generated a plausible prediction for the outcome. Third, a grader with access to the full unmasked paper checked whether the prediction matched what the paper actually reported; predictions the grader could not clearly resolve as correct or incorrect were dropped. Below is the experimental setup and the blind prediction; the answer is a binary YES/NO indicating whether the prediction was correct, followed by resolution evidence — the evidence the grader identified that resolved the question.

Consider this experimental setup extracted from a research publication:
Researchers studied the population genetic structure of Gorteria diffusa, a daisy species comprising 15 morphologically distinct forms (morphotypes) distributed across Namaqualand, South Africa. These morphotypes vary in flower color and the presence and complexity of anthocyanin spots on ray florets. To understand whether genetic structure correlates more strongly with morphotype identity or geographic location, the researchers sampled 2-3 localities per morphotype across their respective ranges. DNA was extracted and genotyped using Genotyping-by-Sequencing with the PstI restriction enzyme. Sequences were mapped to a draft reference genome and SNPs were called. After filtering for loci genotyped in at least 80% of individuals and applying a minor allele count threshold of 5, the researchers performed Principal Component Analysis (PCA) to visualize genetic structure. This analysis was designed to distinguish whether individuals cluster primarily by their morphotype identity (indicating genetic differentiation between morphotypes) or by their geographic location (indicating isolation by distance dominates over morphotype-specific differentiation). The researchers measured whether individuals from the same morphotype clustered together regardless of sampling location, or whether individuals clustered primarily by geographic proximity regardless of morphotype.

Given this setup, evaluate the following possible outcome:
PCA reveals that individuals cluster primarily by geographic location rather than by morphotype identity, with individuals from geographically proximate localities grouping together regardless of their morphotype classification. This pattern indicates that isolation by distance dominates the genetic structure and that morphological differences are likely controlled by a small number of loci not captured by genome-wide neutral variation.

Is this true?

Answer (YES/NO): NO